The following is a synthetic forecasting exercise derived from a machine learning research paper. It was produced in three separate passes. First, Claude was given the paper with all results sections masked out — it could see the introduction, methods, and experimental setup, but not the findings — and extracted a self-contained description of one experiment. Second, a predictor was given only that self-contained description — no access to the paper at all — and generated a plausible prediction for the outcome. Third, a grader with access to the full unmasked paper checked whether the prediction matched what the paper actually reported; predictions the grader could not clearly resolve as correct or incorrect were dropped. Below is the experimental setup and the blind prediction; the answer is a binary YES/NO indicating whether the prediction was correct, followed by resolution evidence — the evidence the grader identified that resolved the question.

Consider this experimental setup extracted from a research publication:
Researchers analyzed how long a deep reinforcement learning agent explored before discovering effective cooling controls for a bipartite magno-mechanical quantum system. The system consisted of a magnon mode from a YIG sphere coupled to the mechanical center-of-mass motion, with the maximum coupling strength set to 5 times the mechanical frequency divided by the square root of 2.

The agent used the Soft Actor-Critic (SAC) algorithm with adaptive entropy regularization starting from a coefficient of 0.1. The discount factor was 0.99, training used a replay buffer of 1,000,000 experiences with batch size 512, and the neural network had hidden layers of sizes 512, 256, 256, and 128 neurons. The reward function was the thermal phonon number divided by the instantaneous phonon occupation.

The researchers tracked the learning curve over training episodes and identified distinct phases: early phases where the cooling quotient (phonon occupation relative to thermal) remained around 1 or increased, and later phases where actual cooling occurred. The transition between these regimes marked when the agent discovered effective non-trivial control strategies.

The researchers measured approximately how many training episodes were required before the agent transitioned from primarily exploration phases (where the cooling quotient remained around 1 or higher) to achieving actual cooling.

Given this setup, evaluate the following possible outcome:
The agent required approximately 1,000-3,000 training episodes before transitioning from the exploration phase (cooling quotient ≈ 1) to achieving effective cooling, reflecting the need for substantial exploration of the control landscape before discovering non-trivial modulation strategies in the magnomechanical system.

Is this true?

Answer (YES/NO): NO